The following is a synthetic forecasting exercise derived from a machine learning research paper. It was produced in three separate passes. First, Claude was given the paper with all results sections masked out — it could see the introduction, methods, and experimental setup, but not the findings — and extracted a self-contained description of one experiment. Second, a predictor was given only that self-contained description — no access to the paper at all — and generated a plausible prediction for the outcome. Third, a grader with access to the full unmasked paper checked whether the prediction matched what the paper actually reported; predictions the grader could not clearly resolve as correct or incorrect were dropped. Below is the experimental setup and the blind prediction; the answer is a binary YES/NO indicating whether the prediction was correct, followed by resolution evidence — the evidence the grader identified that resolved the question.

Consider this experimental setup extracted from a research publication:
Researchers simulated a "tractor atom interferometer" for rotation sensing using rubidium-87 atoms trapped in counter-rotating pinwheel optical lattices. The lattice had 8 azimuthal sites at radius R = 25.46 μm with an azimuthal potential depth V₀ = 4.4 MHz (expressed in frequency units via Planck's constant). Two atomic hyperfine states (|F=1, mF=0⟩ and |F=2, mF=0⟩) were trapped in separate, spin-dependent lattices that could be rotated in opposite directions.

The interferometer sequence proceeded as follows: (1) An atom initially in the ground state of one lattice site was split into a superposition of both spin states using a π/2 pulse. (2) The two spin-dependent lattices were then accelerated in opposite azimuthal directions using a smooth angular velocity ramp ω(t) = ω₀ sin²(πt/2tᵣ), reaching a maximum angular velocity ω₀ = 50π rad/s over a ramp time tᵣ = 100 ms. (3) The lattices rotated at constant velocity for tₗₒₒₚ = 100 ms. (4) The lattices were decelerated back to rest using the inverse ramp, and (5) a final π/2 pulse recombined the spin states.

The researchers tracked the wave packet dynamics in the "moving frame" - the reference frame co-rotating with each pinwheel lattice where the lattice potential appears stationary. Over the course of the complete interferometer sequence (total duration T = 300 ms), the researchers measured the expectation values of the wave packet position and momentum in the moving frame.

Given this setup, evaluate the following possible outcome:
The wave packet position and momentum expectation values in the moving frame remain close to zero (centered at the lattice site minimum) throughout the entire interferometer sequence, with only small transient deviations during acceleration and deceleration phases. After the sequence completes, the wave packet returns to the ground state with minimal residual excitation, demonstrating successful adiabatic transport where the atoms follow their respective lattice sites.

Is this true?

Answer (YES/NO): YES